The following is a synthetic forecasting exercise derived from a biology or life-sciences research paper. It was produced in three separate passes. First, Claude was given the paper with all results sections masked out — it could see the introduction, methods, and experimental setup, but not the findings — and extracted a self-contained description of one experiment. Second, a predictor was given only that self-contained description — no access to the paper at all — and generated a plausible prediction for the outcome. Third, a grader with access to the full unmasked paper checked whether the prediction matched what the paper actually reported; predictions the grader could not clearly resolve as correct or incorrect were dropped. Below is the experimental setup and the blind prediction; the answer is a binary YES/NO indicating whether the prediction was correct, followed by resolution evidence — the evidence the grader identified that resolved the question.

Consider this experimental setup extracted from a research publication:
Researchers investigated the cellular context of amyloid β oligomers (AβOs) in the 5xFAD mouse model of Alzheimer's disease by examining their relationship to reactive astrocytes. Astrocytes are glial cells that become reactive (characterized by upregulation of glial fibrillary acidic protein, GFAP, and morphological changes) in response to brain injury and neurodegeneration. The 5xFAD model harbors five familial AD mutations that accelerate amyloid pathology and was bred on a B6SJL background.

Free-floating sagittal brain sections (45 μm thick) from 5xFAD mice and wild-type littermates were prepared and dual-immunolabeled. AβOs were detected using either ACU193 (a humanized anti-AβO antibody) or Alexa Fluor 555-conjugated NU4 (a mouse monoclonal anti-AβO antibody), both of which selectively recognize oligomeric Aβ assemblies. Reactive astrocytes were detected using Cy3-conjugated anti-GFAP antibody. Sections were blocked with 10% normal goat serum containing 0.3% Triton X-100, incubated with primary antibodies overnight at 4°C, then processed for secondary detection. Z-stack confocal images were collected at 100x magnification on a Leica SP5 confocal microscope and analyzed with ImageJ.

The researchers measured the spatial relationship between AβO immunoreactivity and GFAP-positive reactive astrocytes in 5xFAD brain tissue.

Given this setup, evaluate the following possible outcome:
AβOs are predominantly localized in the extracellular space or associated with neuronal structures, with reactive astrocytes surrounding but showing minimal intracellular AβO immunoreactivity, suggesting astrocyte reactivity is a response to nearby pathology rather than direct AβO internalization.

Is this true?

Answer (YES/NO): YES